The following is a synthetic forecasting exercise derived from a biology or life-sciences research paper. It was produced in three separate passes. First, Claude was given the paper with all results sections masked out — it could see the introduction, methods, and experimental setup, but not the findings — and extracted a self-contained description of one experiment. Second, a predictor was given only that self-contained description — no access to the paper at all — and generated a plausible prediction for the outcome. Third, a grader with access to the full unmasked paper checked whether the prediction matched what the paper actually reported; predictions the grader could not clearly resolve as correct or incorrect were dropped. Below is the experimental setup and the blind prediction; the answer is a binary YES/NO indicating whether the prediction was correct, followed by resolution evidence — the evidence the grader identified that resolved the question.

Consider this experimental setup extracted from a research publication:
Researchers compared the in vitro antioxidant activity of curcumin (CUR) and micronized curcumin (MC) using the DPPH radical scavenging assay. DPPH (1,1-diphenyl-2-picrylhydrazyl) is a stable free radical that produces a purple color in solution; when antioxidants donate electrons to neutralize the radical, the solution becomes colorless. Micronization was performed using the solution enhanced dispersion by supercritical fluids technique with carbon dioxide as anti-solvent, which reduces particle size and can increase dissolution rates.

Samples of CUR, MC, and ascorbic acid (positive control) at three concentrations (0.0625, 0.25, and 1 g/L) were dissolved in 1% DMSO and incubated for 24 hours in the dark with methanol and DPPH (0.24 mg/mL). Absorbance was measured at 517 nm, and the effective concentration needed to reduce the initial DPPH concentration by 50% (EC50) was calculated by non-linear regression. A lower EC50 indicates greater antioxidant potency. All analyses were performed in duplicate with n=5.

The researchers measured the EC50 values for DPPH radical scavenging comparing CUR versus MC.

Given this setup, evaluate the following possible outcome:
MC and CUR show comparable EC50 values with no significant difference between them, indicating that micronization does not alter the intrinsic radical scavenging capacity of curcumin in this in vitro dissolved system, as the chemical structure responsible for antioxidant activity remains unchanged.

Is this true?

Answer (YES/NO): YES